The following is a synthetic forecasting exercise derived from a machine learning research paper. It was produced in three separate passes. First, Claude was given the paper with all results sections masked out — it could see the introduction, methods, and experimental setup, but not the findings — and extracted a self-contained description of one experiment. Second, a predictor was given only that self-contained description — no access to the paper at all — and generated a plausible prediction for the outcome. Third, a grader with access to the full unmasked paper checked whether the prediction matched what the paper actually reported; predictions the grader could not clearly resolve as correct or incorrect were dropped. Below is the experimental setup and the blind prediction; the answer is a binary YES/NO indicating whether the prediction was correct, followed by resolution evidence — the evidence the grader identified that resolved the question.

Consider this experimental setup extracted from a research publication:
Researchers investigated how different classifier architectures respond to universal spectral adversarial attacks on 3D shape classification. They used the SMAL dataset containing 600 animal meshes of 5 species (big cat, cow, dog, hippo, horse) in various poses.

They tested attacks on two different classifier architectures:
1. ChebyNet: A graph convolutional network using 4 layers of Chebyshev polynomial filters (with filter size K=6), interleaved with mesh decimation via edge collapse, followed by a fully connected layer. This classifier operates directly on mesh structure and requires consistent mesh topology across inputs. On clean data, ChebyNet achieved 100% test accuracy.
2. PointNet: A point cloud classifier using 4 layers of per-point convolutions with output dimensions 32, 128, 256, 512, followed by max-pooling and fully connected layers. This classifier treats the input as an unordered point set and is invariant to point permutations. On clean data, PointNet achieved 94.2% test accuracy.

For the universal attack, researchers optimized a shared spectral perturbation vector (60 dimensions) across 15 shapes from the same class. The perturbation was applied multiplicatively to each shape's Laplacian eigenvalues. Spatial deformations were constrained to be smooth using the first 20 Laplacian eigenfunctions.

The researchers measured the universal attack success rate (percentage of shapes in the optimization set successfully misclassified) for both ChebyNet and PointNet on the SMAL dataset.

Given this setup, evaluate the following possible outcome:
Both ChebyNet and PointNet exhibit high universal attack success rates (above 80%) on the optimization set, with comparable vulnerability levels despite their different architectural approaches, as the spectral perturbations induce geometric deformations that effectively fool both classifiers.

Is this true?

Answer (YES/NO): YES